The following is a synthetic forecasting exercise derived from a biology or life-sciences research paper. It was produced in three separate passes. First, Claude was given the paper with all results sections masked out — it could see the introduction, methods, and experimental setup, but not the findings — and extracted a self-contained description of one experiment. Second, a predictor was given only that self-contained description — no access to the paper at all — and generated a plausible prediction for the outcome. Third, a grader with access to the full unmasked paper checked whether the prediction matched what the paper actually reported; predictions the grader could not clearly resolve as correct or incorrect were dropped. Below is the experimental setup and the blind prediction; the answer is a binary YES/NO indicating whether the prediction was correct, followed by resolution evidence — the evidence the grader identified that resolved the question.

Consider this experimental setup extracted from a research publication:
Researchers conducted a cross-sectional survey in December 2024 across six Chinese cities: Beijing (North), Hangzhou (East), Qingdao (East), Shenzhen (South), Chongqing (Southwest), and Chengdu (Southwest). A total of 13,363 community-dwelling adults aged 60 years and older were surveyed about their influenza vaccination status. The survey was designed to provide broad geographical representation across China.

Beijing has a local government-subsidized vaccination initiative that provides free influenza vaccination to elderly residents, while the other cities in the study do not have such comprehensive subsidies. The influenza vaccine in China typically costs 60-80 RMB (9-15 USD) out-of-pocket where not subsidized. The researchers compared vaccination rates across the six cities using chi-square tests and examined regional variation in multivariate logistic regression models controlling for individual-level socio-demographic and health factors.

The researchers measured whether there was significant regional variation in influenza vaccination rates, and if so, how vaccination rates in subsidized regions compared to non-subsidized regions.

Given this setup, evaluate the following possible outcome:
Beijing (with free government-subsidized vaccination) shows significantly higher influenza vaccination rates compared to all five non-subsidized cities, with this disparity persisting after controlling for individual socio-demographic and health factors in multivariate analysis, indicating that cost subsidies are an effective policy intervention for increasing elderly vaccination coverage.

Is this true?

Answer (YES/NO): NO